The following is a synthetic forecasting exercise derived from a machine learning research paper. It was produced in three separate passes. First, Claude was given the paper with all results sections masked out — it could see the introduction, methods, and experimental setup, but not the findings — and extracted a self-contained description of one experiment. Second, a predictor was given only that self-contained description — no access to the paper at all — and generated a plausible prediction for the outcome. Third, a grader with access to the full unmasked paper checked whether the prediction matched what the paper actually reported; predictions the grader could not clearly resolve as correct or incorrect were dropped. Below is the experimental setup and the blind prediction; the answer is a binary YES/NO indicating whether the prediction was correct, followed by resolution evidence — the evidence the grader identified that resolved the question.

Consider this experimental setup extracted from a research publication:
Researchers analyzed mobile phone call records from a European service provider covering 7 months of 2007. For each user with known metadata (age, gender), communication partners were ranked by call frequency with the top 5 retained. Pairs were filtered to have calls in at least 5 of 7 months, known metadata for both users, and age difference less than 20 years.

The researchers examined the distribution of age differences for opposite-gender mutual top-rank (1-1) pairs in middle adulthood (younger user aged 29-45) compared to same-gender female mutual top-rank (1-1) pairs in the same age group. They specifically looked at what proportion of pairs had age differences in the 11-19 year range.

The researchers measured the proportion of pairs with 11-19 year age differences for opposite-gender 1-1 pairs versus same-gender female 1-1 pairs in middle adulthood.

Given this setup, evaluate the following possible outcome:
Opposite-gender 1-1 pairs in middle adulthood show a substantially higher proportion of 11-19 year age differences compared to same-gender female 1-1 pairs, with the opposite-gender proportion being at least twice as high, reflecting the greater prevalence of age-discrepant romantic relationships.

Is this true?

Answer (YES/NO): NO